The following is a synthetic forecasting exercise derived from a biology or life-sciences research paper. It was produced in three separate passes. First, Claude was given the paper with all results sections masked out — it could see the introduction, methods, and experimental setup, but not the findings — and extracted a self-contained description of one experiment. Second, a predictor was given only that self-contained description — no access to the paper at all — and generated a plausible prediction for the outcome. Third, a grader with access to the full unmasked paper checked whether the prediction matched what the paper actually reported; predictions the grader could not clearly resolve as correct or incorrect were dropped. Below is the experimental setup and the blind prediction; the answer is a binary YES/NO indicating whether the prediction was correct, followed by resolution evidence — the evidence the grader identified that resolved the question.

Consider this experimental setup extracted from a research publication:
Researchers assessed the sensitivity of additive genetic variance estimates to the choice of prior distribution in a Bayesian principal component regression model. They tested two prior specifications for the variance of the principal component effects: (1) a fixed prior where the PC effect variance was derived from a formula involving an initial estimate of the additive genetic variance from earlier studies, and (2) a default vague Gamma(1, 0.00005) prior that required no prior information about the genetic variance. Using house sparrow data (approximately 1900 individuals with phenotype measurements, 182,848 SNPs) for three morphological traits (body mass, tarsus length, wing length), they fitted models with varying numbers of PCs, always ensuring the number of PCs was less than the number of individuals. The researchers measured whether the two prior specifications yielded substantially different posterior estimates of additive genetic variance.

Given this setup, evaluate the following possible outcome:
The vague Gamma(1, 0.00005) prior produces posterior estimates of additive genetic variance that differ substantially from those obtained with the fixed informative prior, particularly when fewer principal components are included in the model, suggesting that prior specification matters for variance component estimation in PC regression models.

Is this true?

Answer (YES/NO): YES